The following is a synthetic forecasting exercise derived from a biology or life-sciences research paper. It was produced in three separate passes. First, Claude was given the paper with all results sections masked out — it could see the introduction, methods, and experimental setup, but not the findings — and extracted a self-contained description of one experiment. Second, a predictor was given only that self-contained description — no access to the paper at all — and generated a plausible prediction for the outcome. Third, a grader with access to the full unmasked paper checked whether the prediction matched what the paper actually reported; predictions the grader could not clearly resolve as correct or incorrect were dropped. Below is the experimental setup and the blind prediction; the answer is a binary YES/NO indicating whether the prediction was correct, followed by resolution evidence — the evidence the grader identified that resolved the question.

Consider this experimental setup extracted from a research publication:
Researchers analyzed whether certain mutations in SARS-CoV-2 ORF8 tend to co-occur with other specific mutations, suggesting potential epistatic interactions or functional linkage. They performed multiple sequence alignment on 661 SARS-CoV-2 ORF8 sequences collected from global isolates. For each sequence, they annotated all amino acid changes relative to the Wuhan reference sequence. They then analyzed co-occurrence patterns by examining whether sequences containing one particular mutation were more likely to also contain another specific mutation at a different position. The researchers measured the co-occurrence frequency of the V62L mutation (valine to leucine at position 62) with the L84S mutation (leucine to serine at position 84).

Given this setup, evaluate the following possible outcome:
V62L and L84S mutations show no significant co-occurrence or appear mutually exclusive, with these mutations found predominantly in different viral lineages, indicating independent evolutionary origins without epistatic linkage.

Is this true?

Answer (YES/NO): NO